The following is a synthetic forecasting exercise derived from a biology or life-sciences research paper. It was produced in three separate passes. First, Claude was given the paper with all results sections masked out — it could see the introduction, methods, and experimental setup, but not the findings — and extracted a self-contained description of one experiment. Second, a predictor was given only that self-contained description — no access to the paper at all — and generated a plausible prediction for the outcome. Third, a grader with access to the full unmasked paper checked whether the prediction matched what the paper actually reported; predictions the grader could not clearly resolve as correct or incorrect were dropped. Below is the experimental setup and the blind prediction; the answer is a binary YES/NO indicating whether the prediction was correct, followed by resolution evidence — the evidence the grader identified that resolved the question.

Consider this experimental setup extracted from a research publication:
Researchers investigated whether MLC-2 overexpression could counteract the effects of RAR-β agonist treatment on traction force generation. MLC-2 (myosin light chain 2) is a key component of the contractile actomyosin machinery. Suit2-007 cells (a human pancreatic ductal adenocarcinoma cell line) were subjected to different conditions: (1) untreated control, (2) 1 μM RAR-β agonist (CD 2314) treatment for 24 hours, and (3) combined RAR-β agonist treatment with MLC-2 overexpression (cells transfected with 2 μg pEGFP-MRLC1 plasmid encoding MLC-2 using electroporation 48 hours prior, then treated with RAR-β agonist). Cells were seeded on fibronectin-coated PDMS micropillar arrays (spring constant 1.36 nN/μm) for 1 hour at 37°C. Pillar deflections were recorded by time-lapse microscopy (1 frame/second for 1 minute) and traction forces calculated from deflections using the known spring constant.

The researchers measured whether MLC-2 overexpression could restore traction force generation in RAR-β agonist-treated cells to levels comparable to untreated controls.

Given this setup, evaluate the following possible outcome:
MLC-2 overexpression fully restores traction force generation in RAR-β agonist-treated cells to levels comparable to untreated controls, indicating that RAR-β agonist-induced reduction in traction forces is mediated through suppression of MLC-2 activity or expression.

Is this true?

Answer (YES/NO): YES